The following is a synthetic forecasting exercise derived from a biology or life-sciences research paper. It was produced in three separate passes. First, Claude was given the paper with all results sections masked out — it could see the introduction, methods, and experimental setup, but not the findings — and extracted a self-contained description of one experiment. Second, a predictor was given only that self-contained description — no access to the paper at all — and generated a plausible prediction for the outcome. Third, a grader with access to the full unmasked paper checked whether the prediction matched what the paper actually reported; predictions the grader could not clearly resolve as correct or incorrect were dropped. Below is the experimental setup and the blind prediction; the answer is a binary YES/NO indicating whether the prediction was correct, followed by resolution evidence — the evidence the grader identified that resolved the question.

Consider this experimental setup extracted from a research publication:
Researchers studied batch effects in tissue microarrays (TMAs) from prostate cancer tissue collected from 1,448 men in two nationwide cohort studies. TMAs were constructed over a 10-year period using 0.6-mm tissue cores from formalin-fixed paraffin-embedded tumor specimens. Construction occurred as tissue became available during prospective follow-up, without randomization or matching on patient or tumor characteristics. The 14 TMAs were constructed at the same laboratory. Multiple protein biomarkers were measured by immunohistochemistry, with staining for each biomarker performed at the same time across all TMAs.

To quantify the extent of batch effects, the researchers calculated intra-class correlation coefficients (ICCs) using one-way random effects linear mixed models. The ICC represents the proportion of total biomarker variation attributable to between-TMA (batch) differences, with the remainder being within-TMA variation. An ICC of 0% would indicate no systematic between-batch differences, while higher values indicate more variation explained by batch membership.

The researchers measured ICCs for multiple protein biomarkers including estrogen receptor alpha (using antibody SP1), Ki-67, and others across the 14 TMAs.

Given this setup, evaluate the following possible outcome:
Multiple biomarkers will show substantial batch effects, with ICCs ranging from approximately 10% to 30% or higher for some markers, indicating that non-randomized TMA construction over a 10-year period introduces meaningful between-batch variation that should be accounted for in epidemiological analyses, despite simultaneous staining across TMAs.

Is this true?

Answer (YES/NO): YES